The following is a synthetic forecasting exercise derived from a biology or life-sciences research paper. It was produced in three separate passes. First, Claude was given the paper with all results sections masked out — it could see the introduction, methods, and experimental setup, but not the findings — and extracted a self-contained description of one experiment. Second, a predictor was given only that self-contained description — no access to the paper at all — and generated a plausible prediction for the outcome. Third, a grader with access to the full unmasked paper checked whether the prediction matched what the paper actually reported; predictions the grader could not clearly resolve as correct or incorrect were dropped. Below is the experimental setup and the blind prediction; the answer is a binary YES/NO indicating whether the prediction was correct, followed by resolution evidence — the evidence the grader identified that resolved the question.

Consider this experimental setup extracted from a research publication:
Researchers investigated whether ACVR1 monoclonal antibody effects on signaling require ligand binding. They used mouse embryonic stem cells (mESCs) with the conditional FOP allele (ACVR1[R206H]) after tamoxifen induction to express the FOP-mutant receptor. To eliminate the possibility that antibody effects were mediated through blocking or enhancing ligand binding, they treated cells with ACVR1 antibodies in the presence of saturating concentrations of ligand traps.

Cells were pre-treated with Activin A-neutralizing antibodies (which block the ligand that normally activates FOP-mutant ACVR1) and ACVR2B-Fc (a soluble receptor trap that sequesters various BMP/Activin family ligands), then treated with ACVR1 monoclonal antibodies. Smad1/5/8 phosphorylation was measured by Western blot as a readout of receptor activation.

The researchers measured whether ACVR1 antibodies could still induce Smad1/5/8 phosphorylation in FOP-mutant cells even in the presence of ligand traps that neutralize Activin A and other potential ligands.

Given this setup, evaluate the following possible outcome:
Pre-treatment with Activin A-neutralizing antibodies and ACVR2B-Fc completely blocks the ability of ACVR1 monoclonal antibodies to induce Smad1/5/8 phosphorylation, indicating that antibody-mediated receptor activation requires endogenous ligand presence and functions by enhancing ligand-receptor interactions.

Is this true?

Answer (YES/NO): NO